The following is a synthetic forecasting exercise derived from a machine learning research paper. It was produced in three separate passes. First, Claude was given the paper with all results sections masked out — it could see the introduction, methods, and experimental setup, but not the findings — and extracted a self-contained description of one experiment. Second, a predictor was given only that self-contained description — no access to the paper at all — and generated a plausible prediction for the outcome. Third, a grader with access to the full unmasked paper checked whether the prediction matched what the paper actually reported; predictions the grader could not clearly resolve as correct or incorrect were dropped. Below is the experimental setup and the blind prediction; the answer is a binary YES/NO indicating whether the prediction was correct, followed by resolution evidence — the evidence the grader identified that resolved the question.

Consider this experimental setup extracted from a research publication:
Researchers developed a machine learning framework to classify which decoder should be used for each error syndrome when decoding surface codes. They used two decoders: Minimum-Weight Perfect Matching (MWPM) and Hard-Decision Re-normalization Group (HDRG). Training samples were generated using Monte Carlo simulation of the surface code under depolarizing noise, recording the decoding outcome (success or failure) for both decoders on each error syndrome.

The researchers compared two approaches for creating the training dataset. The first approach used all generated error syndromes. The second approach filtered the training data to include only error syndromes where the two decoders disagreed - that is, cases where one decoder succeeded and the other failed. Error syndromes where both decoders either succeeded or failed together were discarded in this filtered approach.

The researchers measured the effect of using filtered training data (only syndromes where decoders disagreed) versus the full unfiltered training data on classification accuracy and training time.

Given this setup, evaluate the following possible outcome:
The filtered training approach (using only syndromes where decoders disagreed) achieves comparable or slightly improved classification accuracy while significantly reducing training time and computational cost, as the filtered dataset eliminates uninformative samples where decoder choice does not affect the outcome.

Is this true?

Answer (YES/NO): NO